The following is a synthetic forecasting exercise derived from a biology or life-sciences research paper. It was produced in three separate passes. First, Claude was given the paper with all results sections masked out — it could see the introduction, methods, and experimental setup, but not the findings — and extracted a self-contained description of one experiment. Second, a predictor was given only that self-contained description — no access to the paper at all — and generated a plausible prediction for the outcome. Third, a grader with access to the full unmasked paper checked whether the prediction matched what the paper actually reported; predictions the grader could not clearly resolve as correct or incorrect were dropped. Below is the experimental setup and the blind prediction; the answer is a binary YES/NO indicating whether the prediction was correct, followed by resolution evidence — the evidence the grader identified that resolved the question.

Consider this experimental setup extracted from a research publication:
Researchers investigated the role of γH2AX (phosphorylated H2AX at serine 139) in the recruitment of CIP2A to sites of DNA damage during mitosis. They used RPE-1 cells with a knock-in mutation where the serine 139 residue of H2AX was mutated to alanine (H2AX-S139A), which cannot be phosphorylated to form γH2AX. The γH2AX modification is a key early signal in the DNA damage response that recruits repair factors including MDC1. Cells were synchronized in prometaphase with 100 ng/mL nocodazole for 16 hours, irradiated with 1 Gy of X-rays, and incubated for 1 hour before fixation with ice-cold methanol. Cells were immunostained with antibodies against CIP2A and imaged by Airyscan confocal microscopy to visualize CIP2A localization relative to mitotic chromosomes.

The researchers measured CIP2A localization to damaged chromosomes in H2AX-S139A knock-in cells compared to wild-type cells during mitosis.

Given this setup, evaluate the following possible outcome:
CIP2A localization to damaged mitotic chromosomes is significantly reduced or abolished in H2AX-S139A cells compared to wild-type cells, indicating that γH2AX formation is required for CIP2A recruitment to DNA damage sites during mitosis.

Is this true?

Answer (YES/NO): YES